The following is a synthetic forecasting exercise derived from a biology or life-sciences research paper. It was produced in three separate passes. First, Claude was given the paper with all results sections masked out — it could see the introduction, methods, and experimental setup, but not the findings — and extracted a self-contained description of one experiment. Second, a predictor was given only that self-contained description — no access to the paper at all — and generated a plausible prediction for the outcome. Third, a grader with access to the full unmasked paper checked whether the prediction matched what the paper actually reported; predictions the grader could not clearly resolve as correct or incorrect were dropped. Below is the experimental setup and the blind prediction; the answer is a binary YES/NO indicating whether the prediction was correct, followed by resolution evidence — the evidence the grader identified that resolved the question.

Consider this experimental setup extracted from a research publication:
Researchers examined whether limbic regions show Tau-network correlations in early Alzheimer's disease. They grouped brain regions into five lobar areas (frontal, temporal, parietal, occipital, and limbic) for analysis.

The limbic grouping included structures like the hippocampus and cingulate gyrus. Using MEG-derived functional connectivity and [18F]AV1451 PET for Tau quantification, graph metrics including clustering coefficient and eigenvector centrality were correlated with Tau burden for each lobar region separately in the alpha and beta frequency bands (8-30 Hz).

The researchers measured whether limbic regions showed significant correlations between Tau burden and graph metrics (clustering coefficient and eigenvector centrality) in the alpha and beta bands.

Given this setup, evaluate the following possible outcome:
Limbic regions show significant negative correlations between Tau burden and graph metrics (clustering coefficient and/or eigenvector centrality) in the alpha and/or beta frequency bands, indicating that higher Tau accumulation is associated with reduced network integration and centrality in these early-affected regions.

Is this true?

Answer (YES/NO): NO